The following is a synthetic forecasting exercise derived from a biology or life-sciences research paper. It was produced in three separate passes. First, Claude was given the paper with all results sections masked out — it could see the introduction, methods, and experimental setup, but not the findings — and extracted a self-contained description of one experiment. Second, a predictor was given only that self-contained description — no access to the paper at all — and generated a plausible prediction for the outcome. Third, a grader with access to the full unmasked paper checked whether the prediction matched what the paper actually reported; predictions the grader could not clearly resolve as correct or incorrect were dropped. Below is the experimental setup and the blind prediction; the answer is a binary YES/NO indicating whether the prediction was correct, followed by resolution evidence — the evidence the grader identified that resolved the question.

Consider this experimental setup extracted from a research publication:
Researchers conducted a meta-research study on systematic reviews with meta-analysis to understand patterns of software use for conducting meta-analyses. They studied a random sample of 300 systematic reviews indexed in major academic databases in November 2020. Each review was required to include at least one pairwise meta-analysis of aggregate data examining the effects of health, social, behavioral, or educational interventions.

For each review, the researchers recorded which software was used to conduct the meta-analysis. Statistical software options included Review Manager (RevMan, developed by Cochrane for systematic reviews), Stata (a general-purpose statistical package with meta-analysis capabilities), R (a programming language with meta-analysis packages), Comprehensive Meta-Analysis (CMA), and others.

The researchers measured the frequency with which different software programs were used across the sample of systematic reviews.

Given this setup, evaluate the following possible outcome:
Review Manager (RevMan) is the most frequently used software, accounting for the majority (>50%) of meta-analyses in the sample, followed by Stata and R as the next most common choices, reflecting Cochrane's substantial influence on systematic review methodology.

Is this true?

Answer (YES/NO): YES